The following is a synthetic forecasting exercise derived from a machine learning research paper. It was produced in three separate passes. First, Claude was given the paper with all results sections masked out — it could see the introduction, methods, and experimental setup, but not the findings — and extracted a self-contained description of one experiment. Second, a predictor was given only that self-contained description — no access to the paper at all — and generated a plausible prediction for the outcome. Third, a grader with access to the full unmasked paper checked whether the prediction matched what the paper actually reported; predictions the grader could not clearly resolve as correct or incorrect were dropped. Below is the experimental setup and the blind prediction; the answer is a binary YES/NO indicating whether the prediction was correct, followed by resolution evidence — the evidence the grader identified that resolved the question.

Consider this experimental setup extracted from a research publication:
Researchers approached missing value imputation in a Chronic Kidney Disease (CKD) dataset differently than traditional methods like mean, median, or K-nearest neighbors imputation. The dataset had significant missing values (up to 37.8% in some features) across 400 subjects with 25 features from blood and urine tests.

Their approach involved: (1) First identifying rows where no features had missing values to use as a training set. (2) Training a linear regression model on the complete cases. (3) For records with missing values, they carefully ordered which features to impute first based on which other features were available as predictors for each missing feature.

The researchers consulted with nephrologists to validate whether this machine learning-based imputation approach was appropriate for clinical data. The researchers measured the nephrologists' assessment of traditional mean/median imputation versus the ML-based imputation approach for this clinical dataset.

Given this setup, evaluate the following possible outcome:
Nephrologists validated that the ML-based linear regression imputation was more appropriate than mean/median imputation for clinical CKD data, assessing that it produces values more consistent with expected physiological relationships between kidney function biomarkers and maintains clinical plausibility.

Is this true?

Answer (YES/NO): YES